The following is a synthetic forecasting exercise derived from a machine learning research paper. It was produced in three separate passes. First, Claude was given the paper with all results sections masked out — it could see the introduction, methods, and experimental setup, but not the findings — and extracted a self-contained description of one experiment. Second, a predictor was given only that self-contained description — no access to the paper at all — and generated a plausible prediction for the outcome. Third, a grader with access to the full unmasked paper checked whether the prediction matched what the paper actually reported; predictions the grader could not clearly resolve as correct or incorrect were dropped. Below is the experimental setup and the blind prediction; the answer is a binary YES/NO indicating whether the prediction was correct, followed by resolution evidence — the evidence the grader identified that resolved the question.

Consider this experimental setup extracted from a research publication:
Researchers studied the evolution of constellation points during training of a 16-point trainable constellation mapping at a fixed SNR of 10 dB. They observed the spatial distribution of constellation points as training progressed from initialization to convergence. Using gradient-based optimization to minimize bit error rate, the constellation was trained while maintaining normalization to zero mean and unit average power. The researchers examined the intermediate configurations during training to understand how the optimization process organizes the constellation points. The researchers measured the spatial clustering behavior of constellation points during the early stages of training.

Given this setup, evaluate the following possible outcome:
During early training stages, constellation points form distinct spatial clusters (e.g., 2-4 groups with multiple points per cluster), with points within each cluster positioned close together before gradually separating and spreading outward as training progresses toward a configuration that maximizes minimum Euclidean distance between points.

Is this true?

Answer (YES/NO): YES